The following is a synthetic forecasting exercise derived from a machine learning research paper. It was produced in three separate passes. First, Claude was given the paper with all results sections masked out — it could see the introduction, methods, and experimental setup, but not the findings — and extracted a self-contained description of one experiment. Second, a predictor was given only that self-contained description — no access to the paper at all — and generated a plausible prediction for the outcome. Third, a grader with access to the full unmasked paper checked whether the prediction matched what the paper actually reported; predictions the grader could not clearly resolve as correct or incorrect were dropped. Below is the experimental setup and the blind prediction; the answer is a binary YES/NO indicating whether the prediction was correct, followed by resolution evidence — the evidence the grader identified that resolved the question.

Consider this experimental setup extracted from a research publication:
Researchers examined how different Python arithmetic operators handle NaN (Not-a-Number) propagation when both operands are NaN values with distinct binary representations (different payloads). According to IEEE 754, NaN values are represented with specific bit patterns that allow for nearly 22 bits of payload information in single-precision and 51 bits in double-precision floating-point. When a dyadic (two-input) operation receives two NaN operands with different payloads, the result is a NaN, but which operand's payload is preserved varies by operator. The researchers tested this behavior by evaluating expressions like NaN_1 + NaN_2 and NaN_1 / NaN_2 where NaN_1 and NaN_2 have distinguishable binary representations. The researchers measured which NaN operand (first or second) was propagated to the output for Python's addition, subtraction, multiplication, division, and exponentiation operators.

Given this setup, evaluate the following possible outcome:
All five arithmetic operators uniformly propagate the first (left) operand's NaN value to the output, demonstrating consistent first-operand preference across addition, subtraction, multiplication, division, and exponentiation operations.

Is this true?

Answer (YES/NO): NO